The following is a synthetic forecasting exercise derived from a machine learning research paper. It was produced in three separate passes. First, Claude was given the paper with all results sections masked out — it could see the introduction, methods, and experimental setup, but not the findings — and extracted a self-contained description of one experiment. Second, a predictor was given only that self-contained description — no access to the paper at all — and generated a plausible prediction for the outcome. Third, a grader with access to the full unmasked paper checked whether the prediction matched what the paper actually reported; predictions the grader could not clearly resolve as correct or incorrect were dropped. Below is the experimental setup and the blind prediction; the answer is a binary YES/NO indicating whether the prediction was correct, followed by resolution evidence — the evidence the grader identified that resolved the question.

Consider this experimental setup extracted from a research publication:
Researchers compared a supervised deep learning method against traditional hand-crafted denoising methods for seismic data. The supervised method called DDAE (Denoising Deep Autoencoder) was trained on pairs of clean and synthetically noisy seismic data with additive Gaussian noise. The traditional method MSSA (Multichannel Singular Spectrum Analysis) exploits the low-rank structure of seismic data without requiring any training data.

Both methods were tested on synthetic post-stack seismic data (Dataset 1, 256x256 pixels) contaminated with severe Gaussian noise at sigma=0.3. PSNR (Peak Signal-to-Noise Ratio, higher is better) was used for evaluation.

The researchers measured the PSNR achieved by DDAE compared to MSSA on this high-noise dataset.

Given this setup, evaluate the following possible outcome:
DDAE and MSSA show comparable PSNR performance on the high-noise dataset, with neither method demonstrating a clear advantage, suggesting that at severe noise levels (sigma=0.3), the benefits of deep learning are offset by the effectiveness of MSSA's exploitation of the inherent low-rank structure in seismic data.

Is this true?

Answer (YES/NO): NO